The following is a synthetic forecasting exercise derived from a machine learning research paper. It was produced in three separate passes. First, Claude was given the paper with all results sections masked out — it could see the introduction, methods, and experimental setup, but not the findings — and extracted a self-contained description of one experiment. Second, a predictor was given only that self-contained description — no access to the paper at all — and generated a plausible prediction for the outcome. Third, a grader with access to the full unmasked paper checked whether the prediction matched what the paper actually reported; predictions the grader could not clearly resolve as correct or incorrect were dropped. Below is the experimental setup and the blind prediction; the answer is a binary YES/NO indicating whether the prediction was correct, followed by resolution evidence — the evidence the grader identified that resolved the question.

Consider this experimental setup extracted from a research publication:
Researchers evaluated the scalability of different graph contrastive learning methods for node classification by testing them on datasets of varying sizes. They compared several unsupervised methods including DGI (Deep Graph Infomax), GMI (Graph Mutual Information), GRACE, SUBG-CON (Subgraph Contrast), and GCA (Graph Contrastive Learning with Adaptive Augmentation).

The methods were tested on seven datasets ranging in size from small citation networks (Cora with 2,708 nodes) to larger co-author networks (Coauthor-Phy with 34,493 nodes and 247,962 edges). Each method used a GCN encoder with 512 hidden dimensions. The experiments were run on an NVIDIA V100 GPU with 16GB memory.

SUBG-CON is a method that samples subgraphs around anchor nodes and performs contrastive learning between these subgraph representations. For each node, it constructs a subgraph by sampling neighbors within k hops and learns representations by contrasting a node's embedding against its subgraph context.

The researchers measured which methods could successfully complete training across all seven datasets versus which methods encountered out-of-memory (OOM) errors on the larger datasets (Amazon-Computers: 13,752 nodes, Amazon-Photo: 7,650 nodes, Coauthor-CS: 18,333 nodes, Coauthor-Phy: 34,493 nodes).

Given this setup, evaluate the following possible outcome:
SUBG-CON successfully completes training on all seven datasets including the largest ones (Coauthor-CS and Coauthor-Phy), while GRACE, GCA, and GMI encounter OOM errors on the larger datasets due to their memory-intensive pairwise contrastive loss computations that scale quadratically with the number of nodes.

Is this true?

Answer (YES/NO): NO